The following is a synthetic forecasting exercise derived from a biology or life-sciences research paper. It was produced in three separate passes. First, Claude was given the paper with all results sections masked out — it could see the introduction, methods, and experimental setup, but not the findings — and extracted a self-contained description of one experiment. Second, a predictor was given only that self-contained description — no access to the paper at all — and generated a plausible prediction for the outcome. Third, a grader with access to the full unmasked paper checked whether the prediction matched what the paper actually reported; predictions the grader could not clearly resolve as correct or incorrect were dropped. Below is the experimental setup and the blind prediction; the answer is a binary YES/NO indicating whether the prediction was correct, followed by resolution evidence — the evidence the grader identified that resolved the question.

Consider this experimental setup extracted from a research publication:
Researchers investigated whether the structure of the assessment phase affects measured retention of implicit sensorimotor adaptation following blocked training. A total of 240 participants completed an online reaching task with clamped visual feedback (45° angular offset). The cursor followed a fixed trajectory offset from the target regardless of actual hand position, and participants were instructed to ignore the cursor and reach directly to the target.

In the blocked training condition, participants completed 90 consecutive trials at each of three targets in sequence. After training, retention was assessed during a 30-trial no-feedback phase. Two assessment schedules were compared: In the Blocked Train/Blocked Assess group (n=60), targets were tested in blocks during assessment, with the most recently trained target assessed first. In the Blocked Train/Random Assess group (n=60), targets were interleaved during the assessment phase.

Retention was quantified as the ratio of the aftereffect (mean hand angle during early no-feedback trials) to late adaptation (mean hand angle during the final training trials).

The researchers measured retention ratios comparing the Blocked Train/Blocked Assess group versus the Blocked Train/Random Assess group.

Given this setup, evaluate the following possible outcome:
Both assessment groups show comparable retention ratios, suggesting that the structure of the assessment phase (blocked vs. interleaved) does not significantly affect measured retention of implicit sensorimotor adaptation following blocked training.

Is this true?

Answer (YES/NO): YES